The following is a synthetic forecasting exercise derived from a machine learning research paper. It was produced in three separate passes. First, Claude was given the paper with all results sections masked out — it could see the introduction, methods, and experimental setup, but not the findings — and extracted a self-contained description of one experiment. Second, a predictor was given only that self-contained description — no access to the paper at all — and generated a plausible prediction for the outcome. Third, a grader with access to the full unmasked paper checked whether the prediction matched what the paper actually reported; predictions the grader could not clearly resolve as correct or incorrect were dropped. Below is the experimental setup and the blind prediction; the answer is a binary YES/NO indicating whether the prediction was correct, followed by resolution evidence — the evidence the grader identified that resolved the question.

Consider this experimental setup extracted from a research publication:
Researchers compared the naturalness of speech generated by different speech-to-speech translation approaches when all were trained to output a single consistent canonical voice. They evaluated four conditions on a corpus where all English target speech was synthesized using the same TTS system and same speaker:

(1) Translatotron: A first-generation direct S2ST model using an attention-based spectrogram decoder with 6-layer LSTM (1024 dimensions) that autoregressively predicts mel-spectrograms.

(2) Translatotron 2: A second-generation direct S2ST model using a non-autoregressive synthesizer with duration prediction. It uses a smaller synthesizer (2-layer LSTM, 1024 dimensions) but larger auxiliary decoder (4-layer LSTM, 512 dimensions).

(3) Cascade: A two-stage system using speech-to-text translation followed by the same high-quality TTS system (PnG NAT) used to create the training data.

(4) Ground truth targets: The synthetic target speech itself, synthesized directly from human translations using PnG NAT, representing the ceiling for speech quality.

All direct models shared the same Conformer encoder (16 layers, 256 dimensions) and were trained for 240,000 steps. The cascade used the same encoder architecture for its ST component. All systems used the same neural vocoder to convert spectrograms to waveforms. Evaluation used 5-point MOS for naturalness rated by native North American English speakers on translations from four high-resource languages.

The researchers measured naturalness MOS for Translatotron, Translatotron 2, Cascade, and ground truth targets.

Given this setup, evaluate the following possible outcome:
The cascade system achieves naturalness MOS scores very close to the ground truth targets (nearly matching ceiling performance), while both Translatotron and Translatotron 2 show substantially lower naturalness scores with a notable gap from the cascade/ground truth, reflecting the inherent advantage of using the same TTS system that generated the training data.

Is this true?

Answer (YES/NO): NO